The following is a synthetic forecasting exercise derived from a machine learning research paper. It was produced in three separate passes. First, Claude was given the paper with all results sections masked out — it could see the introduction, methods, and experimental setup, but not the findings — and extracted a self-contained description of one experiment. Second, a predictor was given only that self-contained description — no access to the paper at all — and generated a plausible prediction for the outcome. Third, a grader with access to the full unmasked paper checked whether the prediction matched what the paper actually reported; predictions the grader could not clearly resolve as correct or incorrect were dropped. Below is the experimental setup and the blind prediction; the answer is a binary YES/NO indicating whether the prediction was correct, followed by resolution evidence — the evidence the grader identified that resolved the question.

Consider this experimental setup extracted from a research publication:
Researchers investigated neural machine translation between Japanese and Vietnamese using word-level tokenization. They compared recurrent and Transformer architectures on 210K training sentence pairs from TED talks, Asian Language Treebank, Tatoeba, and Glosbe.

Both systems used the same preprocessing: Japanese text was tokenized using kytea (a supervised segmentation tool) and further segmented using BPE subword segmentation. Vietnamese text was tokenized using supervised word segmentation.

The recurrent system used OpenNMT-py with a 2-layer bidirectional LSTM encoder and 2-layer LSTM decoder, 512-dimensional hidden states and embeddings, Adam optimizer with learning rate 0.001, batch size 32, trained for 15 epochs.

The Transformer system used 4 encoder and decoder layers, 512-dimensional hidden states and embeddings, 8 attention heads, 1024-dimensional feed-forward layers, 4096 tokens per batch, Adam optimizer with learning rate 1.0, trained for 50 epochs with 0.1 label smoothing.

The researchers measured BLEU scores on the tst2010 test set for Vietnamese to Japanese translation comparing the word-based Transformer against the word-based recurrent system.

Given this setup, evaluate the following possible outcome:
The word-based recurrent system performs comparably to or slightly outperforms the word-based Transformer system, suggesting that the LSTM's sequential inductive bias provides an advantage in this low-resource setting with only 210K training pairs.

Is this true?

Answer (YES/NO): NO